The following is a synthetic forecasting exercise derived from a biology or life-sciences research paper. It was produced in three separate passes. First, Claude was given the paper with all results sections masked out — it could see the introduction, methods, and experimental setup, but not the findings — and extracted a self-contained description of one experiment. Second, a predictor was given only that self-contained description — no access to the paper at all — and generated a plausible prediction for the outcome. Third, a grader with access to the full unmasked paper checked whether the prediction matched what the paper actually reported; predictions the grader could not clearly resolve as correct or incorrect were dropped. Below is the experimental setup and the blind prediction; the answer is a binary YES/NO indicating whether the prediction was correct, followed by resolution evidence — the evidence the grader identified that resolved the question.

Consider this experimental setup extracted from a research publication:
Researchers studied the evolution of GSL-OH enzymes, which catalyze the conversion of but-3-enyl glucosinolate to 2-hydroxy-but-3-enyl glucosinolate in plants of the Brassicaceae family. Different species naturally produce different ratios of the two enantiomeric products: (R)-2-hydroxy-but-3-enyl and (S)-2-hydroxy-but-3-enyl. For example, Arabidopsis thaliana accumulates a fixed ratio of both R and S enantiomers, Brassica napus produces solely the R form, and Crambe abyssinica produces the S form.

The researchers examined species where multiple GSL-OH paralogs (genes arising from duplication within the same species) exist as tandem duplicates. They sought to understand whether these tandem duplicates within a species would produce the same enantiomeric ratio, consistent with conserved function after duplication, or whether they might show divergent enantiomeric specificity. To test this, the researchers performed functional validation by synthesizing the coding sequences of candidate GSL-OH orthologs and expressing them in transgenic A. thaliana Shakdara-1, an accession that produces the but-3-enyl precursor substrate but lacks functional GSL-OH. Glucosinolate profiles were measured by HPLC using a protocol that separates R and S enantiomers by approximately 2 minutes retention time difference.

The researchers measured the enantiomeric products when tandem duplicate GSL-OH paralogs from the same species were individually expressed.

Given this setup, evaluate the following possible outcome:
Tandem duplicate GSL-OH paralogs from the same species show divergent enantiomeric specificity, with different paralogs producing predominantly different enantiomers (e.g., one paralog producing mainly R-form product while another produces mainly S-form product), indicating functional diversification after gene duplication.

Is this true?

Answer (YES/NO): YES